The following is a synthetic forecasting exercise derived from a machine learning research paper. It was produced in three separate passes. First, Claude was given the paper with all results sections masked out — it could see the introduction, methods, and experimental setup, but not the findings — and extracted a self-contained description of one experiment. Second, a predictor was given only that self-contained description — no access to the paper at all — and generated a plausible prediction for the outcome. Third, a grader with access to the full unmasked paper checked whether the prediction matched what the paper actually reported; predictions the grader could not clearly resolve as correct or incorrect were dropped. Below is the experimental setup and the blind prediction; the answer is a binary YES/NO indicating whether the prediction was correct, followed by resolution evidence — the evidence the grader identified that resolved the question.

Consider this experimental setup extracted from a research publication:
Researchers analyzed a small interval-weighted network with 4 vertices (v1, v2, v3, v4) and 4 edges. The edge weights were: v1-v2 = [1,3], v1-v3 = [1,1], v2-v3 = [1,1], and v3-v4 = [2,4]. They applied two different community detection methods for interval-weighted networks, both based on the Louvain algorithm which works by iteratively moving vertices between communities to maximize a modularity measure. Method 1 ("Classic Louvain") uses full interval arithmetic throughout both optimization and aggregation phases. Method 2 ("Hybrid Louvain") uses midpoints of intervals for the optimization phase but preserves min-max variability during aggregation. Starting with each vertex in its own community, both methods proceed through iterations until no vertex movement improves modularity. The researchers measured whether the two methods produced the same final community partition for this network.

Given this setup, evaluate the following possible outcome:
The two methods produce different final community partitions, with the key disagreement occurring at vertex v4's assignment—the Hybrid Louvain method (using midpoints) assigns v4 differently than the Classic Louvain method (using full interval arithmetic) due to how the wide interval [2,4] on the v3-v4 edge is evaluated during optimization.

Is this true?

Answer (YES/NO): NO